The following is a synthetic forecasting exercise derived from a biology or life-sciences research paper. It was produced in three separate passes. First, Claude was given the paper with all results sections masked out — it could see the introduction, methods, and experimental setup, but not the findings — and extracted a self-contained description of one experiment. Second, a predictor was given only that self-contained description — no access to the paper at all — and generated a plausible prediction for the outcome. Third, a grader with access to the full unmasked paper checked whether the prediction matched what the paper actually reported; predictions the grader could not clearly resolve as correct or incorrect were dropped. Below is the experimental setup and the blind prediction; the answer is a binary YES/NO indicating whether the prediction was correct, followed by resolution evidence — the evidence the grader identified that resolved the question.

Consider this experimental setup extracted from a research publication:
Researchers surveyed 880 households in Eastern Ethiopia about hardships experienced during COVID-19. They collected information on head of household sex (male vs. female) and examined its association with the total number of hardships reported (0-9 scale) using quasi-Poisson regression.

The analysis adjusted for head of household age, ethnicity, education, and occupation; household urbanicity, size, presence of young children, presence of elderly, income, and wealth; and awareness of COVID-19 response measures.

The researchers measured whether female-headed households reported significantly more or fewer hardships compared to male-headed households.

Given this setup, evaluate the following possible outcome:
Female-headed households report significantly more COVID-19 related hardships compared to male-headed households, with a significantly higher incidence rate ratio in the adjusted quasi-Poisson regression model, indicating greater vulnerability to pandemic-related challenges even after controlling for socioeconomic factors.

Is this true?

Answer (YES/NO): NO